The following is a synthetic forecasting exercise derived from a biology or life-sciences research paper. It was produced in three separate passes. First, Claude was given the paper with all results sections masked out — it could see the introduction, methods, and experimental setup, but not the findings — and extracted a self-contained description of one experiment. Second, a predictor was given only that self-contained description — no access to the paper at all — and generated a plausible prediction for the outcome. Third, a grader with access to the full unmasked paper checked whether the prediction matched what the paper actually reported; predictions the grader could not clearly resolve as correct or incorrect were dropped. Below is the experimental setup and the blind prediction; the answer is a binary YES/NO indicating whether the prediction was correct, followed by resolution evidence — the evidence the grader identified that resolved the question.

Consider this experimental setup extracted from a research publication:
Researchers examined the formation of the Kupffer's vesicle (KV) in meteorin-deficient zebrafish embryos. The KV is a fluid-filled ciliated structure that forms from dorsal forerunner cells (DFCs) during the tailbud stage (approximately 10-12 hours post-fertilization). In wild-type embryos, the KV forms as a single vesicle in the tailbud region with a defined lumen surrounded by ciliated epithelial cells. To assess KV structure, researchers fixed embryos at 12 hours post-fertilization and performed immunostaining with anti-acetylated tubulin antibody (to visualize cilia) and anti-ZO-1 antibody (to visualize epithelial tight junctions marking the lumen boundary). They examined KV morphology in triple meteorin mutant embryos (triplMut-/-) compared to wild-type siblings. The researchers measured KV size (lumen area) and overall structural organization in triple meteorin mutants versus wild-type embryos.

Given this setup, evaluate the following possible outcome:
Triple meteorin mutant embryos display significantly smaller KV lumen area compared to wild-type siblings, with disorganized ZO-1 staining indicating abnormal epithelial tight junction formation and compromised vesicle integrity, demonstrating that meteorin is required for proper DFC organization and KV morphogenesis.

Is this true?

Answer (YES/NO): YES